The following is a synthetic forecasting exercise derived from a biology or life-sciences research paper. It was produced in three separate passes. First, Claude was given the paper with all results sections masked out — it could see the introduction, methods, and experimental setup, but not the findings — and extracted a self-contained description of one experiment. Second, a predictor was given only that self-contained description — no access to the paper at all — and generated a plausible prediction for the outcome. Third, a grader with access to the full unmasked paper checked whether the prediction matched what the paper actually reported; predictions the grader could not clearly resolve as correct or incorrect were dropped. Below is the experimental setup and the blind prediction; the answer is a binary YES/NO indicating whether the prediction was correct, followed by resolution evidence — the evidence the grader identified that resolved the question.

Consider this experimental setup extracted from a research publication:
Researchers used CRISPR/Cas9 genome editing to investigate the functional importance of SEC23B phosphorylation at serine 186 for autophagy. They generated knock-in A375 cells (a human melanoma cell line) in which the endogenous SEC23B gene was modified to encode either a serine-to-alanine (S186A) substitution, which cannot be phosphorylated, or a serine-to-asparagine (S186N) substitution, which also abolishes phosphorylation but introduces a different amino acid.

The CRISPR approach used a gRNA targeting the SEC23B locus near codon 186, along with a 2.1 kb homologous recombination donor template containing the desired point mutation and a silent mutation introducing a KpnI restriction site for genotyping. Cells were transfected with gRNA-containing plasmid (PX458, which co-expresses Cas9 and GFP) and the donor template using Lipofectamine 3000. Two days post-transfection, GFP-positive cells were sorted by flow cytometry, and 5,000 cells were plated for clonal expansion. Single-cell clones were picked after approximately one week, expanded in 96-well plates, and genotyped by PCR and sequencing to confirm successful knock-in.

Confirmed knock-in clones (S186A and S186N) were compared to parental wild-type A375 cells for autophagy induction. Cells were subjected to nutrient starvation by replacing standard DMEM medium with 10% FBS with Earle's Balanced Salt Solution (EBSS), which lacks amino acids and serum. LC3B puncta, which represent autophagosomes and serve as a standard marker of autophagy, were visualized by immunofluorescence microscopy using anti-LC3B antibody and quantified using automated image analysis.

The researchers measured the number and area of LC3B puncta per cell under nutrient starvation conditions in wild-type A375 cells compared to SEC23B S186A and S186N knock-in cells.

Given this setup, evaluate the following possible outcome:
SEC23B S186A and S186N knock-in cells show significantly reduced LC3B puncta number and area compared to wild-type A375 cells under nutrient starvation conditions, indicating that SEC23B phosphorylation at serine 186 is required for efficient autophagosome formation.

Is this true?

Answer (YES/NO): NO